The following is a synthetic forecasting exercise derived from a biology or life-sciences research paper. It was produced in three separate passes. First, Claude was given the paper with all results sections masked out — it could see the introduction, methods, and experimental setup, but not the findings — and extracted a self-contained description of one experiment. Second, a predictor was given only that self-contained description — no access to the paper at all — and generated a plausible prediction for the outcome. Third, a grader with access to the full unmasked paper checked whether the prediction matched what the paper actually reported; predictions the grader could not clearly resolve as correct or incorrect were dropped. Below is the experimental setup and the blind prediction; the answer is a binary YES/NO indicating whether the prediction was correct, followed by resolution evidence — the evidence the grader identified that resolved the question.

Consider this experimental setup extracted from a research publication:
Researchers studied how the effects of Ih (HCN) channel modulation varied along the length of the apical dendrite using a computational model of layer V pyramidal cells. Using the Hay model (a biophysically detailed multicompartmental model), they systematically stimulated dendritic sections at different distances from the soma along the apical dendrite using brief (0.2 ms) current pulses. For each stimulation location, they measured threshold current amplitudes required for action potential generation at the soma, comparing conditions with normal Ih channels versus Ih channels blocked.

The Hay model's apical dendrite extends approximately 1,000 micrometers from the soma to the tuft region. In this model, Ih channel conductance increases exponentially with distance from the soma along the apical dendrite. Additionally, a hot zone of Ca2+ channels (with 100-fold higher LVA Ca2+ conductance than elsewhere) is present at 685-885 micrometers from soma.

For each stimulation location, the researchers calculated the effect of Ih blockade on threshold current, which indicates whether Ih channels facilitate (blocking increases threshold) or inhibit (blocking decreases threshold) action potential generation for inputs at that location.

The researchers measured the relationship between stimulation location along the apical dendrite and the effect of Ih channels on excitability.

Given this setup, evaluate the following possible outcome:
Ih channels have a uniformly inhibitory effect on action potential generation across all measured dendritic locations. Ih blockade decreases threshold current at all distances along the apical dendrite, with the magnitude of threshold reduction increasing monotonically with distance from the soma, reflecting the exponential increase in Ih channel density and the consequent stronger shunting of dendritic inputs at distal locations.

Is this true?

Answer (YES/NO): NO